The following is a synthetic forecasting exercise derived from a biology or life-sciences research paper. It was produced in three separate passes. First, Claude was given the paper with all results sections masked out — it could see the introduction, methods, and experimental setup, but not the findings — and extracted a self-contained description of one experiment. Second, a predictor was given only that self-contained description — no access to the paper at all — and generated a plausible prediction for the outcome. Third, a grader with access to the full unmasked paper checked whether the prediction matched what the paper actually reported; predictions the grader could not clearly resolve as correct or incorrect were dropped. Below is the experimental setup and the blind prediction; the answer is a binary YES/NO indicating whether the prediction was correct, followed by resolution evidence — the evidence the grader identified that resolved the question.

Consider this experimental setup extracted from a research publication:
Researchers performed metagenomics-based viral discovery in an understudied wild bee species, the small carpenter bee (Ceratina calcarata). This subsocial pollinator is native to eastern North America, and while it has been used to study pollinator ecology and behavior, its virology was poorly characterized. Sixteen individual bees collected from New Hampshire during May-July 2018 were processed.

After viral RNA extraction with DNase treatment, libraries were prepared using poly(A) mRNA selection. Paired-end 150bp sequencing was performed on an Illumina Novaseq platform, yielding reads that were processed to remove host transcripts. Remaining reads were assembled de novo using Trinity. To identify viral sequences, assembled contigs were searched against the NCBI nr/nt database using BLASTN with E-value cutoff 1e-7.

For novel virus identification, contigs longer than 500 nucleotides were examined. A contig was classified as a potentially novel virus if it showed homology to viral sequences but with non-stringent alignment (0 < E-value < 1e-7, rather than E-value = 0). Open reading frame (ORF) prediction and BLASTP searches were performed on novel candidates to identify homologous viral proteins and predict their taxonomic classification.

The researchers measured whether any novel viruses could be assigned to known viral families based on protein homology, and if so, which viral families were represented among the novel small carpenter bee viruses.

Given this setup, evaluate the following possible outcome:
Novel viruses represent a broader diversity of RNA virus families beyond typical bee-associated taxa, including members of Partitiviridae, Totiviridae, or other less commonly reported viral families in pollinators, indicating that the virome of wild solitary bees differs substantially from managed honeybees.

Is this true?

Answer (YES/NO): NO